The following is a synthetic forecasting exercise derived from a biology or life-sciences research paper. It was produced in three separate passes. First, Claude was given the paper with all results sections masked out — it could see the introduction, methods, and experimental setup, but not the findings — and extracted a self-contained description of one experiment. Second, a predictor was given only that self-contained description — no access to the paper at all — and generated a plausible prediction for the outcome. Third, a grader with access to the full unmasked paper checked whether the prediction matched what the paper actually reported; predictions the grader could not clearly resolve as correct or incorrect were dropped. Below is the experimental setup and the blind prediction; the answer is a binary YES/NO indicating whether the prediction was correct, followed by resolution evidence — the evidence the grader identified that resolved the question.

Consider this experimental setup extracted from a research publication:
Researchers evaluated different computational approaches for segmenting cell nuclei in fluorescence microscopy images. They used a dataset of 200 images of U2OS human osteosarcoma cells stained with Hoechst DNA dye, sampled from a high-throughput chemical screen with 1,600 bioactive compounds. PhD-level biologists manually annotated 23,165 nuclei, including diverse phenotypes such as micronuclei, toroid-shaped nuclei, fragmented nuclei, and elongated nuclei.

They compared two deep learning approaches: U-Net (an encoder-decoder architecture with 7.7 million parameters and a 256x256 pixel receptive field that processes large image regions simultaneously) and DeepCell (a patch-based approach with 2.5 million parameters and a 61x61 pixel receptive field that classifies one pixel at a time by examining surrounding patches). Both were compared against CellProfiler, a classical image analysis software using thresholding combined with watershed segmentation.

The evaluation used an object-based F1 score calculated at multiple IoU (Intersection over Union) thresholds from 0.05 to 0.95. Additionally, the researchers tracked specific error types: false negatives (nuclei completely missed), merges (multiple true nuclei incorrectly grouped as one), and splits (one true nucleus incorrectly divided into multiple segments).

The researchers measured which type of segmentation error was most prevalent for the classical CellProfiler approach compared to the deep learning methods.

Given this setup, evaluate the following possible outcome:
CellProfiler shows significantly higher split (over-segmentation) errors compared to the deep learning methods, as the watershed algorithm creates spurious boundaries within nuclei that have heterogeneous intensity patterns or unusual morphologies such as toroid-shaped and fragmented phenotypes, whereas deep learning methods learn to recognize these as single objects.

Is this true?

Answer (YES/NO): NO